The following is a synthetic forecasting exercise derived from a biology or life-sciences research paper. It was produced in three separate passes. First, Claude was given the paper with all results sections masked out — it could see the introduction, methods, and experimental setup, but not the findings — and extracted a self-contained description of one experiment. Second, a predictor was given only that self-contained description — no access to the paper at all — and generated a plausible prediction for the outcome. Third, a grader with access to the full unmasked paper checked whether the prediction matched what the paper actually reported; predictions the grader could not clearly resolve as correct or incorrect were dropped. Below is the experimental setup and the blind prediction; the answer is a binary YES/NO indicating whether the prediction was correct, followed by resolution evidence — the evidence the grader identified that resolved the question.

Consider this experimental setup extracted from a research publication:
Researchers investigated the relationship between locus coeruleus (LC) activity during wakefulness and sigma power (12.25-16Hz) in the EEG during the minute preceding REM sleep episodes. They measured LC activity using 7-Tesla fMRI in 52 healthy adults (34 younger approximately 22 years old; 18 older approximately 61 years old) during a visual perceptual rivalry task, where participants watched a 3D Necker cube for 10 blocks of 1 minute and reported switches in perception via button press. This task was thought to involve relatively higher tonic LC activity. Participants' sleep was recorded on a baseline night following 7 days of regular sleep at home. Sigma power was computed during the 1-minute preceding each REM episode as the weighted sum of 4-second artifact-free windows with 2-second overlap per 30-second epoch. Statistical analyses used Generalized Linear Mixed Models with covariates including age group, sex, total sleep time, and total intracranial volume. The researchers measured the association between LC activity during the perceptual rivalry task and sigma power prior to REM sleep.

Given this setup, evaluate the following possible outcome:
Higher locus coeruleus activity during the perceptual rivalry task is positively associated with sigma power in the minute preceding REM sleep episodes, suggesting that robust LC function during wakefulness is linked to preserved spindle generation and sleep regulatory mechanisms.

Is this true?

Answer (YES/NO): YES